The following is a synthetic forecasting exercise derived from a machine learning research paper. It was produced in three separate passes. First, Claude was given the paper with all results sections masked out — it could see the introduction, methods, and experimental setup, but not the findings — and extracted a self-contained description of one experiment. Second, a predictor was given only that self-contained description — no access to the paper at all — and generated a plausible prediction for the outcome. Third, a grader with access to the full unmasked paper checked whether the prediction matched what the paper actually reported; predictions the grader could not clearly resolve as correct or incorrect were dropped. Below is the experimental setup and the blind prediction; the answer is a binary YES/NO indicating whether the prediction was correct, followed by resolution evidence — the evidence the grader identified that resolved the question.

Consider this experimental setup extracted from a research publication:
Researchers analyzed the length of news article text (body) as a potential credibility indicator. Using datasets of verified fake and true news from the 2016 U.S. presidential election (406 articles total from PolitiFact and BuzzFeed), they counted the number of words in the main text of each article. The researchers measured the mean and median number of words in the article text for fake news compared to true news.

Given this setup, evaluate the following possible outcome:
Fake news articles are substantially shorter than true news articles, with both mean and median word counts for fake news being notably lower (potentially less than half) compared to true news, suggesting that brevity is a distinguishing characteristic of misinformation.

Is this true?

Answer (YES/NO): NO